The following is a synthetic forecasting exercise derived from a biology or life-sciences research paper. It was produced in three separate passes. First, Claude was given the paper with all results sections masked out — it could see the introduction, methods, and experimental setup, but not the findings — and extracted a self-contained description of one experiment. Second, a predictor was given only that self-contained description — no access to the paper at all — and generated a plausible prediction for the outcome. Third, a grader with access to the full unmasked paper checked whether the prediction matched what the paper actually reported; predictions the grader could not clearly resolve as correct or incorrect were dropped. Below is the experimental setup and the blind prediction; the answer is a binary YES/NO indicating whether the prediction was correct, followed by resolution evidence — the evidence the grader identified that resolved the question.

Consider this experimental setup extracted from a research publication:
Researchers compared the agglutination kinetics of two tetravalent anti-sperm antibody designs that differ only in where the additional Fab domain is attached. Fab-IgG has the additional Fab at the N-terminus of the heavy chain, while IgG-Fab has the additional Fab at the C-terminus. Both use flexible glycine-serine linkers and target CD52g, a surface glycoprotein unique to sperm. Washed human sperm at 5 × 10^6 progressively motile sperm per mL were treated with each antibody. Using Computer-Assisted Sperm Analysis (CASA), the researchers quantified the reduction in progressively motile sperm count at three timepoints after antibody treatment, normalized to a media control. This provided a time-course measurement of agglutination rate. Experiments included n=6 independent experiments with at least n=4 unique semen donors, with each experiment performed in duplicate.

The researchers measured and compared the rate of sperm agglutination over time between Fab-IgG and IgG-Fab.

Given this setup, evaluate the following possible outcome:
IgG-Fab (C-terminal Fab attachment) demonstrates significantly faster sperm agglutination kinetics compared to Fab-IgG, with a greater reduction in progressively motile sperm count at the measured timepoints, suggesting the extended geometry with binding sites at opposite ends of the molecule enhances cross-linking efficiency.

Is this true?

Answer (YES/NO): NO